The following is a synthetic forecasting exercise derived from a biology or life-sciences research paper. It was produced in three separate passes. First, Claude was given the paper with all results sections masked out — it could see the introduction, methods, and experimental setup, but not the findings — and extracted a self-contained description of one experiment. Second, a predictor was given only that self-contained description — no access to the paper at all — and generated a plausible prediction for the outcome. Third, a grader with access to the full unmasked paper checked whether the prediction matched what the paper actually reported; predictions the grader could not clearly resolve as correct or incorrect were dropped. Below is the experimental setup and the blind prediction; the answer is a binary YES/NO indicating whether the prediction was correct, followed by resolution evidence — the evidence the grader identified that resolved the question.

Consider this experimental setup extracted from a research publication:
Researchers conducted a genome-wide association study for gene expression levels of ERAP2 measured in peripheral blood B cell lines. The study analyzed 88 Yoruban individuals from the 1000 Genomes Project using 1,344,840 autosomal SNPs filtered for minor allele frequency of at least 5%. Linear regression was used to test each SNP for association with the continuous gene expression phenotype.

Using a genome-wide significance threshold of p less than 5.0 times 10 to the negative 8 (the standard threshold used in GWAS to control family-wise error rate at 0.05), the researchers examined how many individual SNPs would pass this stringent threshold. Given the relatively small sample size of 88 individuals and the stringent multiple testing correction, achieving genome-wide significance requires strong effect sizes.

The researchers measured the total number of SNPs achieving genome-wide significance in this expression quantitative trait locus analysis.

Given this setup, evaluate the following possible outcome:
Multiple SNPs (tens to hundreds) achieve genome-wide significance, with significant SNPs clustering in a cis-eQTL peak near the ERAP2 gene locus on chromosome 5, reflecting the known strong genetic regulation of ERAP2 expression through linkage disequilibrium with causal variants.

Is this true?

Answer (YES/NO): YES